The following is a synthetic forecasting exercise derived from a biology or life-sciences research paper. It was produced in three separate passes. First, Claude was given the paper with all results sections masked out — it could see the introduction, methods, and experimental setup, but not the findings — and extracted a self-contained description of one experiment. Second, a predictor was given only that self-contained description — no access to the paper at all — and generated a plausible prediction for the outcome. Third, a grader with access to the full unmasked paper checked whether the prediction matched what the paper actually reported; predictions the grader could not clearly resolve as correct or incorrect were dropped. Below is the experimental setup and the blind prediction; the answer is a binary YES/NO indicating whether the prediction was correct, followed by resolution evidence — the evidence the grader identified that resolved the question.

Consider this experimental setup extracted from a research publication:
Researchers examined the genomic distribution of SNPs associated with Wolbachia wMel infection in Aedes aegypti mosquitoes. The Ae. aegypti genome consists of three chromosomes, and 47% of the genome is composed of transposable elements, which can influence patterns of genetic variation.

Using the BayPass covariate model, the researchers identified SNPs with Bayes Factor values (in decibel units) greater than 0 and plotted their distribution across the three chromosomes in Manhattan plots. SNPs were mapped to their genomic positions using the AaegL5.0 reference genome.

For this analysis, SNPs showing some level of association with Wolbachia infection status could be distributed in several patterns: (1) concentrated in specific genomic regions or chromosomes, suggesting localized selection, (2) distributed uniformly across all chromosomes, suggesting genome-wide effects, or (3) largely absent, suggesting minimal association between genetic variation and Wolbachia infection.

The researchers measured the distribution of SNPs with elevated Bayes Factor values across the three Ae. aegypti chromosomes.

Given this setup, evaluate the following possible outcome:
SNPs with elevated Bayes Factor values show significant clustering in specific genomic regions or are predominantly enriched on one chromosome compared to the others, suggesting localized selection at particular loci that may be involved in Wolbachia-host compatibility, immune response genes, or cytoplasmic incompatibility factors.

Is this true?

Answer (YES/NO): YES